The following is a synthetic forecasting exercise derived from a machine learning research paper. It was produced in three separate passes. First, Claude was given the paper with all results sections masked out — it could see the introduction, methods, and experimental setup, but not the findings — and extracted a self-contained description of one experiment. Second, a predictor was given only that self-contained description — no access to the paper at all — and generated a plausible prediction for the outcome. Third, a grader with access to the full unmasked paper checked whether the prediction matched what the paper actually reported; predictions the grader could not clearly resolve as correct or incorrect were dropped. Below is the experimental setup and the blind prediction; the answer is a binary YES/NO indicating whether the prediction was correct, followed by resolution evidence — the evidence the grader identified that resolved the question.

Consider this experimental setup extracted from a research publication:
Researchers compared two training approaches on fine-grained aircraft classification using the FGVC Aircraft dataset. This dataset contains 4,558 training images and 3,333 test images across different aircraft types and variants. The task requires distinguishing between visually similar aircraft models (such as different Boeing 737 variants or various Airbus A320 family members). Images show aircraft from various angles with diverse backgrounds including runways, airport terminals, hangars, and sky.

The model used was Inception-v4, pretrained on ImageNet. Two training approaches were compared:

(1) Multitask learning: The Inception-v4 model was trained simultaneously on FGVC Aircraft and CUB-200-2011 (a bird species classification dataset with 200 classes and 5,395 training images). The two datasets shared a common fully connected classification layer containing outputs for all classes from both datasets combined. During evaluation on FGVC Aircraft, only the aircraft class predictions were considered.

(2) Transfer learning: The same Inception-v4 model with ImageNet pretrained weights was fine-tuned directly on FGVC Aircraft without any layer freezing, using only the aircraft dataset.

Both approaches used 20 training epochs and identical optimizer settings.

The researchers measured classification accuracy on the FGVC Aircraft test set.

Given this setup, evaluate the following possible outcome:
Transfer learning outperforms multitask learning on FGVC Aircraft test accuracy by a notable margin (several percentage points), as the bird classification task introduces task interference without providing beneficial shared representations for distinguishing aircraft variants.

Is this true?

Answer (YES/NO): NO